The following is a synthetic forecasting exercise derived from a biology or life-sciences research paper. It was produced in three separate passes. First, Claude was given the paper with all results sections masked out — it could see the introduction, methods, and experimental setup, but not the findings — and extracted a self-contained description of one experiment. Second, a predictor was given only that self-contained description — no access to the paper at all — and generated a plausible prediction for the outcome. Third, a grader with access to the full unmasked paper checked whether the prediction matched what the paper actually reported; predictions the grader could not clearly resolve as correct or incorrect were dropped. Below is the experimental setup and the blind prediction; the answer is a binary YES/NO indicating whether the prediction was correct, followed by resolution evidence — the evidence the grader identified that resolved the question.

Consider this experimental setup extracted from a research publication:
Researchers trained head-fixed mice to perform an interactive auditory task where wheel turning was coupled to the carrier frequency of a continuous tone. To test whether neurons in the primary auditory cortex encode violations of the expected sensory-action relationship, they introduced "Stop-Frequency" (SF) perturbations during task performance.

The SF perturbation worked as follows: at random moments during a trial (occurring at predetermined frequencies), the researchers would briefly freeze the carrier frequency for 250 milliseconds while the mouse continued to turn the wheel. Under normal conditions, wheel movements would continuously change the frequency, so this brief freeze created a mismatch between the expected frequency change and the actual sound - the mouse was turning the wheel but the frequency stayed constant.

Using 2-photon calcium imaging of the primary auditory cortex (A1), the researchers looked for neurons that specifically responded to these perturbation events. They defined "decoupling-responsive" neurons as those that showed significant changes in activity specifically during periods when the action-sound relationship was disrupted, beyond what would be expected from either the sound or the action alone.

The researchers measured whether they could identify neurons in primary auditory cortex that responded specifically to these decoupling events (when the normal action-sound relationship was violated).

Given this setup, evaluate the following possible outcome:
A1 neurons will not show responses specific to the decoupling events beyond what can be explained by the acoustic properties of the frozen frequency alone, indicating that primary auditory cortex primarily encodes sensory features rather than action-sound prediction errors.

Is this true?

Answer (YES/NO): NO